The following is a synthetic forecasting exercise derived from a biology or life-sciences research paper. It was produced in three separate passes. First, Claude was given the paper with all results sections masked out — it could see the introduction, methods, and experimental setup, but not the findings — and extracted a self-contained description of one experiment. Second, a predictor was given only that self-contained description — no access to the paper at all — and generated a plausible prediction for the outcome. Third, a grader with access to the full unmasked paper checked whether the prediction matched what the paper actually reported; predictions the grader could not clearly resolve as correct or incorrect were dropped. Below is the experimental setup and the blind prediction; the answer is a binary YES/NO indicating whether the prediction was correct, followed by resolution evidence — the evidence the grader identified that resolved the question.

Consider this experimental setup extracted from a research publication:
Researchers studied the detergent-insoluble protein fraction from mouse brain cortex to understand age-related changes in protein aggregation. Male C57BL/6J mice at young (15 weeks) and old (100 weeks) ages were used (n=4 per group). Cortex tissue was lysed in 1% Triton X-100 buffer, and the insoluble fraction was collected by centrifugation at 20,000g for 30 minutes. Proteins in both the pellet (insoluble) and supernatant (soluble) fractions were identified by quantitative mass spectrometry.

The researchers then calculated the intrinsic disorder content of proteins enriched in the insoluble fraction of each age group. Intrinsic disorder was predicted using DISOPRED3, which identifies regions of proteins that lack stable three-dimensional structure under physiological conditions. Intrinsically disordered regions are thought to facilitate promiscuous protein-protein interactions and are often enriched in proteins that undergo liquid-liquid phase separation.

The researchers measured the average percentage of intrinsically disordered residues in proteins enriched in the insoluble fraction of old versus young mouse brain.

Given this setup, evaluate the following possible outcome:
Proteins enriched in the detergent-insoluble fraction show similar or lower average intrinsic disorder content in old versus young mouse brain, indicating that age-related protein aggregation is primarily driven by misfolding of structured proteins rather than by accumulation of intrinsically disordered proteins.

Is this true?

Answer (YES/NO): YES